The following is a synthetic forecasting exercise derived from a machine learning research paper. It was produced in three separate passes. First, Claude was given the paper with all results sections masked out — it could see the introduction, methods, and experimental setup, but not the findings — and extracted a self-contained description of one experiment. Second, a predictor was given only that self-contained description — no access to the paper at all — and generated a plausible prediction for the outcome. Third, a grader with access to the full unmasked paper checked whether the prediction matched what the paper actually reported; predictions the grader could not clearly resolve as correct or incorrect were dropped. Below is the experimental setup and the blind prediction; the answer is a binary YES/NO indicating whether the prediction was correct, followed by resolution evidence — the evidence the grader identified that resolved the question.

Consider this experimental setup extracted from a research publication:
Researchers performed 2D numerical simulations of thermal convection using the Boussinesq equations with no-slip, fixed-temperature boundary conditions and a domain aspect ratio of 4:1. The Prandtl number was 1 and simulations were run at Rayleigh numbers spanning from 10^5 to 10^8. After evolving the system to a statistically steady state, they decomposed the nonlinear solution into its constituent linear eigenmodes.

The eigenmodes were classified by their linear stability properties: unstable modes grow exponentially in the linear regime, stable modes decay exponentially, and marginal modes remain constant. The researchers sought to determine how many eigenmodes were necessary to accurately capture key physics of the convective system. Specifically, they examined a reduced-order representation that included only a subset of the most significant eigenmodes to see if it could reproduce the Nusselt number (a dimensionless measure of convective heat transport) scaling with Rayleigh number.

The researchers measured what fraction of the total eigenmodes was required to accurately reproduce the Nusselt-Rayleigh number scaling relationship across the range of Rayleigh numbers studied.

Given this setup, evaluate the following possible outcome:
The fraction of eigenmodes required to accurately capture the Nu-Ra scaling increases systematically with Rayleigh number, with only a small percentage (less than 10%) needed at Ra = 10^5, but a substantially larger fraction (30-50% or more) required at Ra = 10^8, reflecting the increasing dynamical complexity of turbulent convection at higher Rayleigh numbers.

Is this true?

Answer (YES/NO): NO